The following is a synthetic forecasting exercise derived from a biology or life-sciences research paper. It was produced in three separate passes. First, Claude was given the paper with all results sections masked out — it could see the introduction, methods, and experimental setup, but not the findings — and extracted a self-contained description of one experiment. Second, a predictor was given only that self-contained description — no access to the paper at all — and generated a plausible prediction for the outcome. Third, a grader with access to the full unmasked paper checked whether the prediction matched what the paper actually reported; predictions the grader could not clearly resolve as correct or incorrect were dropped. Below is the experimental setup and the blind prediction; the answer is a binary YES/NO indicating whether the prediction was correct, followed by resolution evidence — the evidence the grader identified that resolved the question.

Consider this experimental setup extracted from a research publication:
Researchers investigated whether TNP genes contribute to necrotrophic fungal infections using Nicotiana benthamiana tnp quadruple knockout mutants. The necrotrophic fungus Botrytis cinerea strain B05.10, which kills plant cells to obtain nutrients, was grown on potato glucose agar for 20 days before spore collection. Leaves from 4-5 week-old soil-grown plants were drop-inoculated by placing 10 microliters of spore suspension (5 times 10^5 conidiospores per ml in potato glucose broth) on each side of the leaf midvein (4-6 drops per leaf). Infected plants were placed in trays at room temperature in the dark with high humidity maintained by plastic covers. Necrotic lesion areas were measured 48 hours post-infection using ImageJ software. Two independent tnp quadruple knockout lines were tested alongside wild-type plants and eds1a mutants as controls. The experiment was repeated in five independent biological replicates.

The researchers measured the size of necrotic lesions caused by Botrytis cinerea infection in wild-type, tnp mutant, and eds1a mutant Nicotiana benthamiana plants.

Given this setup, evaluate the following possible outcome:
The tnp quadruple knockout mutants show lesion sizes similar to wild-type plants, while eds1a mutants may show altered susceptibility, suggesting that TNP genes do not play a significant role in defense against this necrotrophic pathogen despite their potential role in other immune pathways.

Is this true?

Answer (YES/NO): NO